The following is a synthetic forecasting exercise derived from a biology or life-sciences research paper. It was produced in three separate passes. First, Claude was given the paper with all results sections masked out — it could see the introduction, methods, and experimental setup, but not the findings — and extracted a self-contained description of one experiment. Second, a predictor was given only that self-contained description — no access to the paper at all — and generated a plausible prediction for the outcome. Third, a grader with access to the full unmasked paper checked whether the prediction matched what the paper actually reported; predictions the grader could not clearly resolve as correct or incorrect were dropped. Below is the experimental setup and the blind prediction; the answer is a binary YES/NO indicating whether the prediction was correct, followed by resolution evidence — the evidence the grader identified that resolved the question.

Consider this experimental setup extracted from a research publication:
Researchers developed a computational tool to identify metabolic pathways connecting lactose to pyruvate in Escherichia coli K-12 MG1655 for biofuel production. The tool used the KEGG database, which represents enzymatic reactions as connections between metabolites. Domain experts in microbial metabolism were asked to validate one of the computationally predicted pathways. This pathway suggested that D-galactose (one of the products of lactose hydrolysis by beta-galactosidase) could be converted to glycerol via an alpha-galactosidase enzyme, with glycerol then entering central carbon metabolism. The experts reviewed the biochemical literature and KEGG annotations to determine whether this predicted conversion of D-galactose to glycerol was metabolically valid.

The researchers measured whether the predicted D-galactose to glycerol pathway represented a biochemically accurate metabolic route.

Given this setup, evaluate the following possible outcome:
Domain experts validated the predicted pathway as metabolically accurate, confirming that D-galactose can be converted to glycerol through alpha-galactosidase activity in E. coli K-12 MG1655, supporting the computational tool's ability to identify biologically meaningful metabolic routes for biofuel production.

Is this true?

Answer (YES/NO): NO